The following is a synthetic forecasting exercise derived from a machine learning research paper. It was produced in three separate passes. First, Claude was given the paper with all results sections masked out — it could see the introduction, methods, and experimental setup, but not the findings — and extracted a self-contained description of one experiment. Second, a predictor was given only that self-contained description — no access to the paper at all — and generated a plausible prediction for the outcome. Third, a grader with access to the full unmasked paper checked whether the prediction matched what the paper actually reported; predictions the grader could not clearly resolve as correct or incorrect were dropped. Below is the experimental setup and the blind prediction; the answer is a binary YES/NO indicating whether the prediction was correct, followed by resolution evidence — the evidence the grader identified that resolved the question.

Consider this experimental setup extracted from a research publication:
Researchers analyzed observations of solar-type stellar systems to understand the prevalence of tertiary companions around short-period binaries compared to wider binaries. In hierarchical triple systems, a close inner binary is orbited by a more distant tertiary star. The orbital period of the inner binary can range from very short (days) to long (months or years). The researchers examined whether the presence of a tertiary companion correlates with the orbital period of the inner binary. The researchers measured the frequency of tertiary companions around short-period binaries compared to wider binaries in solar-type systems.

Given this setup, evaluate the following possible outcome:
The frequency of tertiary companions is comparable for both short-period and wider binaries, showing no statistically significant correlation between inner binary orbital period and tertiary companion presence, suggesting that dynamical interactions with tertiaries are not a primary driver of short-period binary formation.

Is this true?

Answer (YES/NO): NO